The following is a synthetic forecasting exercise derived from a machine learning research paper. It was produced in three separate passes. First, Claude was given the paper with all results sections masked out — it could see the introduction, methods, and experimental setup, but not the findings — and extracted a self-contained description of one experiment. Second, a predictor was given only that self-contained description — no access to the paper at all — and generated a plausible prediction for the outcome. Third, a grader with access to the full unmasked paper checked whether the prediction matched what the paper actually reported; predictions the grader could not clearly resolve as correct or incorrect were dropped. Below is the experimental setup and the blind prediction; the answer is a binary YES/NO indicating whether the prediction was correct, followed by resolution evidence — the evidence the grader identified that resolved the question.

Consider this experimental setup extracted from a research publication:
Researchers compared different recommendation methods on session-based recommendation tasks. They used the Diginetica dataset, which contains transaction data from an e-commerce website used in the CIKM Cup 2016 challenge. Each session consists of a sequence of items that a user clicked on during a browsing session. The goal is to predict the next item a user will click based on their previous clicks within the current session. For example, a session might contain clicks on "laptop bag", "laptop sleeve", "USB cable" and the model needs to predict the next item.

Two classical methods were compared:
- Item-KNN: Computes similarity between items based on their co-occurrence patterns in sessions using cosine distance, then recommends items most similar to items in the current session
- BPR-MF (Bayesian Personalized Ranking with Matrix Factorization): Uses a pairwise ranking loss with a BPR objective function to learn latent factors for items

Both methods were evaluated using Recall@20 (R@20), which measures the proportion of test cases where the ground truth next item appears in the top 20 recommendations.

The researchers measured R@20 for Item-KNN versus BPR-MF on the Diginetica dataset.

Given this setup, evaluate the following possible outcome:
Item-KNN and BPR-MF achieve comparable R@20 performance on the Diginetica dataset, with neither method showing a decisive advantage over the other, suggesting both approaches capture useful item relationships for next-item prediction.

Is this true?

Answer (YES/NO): NO